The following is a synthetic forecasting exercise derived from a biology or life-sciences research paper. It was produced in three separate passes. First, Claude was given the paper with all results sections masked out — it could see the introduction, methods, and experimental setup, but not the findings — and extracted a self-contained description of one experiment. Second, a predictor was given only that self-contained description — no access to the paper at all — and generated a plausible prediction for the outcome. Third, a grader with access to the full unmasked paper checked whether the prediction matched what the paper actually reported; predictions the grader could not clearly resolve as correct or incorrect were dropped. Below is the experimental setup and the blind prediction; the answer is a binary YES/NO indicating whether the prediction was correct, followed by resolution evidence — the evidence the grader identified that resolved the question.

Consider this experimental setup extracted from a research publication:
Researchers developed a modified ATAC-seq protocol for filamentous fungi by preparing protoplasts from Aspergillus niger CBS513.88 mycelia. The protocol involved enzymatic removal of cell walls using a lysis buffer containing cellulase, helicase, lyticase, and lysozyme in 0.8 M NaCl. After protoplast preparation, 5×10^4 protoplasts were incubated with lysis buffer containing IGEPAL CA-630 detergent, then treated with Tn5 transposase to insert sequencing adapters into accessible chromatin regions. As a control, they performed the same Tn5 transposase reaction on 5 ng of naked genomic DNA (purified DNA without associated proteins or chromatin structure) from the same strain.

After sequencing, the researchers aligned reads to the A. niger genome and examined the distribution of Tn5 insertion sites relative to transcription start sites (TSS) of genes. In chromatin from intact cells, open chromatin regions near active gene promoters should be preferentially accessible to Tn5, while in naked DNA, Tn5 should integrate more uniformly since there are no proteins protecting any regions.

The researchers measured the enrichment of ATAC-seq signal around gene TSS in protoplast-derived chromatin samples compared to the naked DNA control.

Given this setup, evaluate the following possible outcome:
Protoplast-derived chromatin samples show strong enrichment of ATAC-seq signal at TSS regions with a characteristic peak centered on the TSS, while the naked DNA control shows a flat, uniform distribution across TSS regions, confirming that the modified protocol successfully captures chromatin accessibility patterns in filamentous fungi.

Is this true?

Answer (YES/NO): YES